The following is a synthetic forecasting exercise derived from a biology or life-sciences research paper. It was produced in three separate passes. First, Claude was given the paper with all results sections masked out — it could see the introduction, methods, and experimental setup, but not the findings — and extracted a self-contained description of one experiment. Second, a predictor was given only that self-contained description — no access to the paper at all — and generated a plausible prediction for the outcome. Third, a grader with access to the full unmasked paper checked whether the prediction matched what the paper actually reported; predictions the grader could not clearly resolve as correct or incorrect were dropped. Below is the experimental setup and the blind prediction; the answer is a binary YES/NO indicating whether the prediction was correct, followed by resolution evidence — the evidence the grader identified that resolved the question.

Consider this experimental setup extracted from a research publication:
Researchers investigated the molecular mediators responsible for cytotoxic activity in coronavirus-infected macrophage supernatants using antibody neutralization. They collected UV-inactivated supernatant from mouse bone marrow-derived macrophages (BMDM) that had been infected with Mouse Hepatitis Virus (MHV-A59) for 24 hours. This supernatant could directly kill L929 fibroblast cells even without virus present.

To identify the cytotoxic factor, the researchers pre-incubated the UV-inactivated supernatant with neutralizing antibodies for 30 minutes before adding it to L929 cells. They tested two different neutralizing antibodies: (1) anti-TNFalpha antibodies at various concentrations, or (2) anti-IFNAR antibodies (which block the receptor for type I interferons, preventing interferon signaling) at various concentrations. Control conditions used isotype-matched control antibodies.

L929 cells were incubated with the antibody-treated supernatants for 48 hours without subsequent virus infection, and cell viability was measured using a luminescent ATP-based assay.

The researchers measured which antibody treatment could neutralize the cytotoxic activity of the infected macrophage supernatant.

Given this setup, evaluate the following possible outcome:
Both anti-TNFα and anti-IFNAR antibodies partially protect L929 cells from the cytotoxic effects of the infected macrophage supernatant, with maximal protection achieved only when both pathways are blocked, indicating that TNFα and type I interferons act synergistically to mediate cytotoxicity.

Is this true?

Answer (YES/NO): NO